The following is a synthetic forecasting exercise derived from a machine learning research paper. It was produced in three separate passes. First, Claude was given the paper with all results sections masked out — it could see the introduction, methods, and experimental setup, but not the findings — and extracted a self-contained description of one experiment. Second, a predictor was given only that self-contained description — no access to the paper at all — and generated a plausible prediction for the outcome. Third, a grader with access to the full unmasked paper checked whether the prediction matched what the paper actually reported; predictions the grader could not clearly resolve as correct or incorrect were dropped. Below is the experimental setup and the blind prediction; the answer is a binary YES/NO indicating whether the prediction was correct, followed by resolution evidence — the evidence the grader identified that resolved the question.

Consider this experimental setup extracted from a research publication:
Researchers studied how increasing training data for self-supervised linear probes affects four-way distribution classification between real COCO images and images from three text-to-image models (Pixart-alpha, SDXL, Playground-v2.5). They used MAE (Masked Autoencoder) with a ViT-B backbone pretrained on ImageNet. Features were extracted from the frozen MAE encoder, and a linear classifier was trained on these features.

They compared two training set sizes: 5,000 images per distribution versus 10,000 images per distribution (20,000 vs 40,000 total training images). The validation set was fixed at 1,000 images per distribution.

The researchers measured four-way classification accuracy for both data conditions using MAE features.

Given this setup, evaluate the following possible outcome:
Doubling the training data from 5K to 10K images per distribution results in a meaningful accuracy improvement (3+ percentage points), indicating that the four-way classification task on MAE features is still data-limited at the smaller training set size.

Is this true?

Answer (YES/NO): YES